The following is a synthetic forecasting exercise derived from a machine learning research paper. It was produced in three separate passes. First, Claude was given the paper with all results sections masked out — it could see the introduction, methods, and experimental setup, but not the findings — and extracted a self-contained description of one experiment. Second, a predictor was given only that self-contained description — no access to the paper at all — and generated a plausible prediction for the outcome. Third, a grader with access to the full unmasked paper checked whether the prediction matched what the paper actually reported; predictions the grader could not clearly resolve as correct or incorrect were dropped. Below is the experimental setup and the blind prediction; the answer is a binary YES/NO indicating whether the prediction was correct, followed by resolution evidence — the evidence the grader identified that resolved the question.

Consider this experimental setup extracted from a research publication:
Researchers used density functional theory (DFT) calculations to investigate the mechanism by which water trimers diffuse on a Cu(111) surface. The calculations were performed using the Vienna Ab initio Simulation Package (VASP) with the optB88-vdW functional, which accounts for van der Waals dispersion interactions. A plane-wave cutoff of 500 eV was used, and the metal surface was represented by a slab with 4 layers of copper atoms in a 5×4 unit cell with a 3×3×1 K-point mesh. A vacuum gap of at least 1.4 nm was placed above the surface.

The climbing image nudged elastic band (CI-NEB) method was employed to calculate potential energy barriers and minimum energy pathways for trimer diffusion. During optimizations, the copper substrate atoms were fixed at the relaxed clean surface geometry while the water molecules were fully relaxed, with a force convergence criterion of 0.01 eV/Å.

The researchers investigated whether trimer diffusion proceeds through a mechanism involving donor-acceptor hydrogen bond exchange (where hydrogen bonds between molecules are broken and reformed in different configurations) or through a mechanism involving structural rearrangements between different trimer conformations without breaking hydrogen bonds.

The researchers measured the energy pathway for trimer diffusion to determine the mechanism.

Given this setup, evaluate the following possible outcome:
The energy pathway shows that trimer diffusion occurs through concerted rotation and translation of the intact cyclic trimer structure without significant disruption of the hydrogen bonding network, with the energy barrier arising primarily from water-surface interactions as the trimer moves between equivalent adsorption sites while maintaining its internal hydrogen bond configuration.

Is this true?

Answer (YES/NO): NO